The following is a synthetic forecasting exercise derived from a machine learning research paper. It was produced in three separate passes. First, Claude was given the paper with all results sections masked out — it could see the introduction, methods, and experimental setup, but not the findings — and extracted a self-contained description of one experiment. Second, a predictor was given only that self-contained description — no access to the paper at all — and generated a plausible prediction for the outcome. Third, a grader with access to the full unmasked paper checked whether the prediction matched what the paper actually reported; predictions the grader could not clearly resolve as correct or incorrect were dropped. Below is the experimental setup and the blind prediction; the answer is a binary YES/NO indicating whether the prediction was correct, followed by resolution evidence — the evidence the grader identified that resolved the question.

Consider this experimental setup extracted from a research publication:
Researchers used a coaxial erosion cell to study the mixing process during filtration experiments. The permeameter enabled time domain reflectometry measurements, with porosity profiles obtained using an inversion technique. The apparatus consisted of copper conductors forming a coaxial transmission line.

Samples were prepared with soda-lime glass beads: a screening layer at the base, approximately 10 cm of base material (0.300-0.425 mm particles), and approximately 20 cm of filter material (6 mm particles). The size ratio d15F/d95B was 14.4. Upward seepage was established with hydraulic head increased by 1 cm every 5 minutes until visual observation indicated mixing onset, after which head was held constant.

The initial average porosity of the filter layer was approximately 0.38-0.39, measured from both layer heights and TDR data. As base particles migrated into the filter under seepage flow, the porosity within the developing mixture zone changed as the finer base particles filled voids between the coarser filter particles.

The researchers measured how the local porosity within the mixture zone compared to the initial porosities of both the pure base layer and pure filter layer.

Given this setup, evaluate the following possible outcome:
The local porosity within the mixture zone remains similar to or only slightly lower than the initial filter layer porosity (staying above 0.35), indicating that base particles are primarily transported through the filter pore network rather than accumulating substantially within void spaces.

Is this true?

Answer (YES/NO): NO